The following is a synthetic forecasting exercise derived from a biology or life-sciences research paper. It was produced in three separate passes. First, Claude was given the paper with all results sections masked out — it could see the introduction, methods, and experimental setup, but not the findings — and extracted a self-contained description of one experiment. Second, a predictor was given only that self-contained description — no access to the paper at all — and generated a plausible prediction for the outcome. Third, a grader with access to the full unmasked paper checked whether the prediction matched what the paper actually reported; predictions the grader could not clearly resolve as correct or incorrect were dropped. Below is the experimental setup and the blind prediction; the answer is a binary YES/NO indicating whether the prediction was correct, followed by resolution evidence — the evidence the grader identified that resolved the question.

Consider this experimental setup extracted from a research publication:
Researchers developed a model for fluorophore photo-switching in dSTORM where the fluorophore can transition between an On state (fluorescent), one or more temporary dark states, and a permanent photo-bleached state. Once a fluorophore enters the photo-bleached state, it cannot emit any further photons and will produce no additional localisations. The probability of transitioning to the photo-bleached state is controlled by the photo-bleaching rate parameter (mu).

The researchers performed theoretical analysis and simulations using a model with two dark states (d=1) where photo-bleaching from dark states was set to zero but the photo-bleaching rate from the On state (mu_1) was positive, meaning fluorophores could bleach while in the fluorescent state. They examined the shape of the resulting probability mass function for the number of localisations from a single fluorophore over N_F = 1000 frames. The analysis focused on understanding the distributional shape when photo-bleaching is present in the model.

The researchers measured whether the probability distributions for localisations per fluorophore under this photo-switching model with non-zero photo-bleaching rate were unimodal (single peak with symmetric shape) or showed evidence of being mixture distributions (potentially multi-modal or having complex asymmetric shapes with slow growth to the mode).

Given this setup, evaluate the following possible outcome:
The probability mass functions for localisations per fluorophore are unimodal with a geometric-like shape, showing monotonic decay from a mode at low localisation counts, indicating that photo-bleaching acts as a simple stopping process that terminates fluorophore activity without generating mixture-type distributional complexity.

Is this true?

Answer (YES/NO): NO